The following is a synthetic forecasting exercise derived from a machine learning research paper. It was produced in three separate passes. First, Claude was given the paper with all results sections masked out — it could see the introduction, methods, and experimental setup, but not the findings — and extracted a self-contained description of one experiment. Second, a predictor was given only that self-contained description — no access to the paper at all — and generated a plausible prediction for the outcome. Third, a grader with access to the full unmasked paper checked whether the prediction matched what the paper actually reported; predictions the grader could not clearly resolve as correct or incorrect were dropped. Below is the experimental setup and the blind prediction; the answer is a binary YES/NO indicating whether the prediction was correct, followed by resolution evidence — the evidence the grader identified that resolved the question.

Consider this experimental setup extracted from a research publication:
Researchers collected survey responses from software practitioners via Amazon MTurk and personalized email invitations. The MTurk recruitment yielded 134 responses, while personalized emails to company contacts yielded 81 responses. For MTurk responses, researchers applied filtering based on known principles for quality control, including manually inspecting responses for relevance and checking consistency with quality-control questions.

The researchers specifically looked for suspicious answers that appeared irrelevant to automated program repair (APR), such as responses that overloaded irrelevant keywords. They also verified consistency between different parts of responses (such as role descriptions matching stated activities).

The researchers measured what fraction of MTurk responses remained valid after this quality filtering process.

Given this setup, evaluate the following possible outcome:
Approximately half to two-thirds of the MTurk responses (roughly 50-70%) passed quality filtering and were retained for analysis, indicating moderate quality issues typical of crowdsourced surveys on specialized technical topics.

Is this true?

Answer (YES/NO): NO